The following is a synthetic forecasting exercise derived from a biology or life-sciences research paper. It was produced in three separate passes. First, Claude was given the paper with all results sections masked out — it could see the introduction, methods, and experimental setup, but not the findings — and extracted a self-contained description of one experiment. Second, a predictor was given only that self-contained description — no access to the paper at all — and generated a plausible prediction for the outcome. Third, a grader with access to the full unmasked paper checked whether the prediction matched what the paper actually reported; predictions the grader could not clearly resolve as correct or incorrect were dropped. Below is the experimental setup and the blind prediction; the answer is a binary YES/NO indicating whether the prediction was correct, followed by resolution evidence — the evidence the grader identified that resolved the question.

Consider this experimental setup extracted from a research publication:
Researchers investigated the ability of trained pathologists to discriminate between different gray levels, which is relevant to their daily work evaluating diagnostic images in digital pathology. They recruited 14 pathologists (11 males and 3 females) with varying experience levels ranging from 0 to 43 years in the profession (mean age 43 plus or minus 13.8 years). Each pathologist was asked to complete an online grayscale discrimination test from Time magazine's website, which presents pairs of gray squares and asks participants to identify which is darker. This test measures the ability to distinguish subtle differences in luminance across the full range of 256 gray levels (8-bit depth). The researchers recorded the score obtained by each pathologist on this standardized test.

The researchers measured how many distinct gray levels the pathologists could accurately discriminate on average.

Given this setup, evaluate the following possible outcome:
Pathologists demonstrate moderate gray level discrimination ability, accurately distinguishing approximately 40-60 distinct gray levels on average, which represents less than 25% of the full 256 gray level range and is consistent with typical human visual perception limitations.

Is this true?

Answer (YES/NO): NO